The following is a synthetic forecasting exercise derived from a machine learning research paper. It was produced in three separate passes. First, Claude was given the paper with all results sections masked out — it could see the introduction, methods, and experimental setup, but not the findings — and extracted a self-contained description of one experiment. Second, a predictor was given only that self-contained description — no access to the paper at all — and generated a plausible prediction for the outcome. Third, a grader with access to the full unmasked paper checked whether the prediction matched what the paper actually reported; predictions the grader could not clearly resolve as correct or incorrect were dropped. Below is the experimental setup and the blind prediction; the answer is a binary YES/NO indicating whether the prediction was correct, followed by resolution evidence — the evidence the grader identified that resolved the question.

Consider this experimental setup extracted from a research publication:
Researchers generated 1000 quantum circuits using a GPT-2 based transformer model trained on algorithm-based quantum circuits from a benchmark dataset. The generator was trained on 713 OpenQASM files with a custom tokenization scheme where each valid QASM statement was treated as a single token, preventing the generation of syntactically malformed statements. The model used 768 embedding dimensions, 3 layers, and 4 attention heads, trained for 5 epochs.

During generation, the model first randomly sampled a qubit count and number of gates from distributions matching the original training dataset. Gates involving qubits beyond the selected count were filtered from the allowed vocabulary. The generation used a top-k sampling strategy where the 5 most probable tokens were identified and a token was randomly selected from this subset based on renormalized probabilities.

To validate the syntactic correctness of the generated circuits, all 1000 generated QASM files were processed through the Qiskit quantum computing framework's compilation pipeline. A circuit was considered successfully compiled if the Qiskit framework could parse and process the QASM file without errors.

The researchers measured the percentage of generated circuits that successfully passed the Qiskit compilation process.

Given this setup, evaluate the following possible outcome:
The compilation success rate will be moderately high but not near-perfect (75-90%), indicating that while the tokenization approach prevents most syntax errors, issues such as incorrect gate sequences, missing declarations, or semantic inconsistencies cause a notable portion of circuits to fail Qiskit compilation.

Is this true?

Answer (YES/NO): NO